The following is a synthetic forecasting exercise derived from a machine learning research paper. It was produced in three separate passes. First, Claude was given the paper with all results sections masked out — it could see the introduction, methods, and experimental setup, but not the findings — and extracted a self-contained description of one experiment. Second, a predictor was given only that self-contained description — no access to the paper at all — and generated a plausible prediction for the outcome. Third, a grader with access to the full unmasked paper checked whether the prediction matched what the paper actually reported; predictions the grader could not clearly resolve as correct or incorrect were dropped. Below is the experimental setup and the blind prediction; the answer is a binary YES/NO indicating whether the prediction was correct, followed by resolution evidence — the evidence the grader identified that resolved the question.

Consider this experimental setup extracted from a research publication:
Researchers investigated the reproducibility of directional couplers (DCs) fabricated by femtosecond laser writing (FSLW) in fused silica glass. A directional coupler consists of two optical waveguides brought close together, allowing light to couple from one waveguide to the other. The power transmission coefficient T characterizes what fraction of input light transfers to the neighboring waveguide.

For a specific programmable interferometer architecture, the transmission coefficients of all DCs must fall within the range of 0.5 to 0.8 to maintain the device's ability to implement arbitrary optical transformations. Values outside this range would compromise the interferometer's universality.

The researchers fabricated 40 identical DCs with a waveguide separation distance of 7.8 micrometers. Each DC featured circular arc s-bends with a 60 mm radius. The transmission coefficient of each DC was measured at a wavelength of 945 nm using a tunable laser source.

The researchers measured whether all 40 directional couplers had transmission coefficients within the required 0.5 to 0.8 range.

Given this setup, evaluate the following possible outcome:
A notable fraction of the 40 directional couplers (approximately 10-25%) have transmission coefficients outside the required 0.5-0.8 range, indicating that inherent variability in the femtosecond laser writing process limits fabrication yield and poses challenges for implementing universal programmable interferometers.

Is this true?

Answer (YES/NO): NO